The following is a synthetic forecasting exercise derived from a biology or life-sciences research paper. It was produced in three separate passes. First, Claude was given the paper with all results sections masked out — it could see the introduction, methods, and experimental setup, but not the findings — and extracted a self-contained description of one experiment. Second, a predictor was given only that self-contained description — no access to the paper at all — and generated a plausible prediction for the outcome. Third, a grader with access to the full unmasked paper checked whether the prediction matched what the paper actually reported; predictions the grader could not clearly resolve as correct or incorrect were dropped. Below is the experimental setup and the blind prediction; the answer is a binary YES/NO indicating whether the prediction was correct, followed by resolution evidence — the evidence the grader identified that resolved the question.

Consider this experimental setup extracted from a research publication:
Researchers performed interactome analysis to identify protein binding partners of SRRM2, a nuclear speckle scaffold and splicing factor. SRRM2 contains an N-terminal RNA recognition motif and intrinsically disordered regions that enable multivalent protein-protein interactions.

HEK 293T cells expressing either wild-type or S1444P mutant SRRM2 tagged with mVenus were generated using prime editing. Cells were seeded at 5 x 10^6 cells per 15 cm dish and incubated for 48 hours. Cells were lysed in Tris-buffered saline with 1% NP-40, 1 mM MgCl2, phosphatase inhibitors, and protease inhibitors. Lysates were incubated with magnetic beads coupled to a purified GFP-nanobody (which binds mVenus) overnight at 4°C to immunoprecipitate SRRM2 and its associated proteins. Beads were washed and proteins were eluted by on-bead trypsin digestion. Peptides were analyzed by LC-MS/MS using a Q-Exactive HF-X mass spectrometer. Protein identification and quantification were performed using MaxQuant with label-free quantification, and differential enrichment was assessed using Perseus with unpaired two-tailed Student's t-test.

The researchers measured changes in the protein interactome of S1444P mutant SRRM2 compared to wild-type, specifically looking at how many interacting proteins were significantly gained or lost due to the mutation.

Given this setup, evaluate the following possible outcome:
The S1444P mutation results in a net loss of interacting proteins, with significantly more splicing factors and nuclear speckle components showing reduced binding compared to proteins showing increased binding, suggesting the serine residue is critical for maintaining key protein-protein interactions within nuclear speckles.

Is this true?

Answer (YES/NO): NO